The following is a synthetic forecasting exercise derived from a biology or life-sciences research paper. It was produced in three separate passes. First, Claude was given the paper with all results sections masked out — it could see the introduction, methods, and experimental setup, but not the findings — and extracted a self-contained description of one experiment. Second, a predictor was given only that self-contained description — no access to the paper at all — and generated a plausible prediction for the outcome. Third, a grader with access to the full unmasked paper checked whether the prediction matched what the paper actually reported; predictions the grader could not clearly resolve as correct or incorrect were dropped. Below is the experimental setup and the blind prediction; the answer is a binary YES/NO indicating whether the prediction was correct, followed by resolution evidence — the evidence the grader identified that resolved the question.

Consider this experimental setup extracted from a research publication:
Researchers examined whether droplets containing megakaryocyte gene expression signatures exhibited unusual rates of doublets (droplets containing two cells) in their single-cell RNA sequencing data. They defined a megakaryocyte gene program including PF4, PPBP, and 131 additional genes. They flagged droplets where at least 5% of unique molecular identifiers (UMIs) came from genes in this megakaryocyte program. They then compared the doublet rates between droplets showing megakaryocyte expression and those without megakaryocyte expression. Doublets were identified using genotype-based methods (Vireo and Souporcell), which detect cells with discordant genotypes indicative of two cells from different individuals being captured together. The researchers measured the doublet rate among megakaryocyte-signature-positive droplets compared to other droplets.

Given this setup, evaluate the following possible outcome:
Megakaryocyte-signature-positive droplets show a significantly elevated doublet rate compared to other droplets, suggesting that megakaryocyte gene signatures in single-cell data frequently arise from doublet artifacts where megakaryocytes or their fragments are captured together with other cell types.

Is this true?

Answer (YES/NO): YES